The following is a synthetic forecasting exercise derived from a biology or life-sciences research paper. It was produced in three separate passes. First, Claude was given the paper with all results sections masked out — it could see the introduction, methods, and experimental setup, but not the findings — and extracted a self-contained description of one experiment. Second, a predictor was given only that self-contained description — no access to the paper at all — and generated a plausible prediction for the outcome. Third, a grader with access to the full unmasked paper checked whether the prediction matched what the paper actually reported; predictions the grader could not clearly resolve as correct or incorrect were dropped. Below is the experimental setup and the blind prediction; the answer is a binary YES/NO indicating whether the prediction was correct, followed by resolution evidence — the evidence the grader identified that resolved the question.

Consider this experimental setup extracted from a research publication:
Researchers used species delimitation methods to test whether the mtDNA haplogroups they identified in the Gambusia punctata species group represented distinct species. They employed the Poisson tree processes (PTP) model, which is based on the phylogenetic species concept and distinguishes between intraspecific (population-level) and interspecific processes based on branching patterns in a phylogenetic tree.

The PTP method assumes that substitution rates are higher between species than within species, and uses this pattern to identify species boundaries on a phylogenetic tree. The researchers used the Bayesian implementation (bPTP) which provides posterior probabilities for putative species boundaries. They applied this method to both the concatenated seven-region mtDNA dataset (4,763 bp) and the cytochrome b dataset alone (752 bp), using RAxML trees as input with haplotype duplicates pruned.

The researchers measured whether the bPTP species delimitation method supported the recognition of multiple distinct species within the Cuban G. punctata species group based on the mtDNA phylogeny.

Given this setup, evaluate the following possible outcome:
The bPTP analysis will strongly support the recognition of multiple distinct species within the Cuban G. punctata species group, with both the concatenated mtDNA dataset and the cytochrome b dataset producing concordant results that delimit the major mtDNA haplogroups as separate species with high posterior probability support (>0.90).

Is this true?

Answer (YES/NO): NO